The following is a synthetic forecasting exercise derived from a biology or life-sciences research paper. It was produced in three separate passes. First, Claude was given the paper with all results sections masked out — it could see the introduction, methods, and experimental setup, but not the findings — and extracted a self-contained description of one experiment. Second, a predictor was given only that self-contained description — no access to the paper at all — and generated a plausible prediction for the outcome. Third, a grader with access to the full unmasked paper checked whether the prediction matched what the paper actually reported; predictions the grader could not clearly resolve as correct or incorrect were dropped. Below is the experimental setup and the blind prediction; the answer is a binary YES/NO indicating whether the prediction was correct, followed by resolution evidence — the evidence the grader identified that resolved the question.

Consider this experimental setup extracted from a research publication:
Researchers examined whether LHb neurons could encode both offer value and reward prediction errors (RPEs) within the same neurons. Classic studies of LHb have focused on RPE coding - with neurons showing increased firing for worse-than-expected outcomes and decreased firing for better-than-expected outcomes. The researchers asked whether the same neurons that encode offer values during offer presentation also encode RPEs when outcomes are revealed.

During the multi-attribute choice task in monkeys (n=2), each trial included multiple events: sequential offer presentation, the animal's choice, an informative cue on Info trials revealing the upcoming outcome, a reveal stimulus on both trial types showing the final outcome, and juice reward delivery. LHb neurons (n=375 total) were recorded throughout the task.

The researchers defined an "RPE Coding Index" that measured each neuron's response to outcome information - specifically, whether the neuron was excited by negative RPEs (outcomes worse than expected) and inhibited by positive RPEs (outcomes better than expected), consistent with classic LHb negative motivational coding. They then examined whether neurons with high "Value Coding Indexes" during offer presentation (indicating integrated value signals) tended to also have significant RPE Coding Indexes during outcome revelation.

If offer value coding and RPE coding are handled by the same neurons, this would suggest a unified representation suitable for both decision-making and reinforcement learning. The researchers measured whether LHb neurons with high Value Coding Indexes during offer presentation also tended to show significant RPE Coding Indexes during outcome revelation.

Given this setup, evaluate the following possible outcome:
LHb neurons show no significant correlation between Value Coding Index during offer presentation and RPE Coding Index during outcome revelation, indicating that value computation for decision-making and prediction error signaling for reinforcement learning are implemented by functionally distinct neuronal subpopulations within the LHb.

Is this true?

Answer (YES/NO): NO